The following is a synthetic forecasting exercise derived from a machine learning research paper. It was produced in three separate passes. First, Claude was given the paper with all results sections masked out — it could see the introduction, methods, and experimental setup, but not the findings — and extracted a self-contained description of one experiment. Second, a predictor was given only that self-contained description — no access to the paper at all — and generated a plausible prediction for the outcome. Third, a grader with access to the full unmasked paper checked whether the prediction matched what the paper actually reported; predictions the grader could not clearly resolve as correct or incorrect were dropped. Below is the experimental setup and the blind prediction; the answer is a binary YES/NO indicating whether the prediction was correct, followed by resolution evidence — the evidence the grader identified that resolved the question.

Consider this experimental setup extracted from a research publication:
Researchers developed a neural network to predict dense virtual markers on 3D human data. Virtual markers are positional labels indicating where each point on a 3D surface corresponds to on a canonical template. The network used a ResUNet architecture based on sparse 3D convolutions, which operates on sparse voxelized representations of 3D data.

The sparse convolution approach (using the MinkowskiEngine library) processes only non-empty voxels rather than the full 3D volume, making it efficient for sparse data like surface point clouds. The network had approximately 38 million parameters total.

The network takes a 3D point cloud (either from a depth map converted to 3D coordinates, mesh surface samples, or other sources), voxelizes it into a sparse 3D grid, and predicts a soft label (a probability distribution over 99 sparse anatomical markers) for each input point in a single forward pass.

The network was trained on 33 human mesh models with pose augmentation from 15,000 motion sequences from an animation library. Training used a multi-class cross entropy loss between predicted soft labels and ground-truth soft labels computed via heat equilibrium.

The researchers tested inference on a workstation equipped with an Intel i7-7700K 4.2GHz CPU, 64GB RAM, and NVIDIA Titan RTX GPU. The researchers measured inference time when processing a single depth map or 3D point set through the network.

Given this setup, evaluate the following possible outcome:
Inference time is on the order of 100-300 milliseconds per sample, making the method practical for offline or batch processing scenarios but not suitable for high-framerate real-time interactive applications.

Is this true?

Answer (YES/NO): NO